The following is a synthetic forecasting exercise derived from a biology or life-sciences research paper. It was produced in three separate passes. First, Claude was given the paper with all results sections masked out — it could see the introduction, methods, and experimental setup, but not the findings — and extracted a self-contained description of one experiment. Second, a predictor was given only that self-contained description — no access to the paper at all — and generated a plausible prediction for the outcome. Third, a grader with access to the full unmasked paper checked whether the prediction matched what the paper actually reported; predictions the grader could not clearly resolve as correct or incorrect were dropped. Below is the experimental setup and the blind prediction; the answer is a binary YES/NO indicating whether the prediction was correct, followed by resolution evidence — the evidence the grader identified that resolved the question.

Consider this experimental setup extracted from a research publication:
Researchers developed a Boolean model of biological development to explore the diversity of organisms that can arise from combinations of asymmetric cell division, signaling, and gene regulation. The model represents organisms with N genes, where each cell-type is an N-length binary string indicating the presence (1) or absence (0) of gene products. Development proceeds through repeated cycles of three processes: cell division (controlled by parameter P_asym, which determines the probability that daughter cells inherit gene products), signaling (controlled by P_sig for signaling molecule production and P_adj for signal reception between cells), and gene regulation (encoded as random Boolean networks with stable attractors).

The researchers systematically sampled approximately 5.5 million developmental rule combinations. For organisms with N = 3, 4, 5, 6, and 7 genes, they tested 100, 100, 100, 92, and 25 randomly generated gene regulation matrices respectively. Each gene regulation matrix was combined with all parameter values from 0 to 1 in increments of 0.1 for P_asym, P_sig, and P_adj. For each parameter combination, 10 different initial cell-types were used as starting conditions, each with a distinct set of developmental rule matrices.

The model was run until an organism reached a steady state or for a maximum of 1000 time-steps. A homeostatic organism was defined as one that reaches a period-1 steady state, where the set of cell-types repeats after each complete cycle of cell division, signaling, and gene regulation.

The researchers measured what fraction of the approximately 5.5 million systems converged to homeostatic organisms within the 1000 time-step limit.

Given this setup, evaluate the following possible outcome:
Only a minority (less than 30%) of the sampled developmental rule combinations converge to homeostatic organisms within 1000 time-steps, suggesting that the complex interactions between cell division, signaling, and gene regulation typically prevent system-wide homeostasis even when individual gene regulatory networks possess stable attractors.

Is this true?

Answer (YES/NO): NO